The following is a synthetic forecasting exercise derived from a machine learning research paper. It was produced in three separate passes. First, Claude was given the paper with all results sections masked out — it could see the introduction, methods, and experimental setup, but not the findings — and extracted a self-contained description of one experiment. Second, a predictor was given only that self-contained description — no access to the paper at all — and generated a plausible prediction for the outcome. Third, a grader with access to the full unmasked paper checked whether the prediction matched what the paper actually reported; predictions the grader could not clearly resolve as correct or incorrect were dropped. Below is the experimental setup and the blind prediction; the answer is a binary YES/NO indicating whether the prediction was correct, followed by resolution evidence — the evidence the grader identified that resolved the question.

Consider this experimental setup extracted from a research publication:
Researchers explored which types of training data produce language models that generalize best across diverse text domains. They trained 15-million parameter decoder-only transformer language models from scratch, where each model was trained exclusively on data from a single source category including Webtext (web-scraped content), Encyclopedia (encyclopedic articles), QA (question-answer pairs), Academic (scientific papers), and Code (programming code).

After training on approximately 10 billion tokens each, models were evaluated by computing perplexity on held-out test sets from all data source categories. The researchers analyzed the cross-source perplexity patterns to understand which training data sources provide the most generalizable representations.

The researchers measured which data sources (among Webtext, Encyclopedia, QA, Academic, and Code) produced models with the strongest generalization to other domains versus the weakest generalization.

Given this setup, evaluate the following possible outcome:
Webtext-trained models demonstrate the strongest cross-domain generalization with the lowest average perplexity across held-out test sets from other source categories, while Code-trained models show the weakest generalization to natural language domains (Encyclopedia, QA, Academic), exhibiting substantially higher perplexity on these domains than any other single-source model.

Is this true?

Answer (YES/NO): NO